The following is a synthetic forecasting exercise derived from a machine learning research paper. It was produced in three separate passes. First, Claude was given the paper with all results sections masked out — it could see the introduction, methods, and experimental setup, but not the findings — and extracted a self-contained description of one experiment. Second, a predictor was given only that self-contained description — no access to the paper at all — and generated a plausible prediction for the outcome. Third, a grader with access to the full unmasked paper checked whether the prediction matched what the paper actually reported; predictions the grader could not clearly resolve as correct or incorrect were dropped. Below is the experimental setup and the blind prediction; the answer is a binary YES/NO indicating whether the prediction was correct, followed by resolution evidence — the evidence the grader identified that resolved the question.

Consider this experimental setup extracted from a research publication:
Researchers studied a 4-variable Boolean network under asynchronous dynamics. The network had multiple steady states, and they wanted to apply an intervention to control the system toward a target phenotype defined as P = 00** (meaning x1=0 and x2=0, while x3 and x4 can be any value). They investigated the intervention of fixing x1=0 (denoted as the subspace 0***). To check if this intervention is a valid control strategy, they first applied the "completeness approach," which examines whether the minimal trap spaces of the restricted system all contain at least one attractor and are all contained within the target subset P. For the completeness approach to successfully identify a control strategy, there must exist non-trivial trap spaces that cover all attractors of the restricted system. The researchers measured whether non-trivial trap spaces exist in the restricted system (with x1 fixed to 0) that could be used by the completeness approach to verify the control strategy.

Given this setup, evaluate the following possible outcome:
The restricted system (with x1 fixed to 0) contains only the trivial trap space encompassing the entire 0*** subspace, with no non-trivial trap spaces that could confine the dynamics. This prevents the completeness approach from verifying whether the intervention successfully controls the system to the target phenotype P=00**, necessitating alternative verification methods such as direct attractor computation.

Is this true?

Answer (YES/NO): YES